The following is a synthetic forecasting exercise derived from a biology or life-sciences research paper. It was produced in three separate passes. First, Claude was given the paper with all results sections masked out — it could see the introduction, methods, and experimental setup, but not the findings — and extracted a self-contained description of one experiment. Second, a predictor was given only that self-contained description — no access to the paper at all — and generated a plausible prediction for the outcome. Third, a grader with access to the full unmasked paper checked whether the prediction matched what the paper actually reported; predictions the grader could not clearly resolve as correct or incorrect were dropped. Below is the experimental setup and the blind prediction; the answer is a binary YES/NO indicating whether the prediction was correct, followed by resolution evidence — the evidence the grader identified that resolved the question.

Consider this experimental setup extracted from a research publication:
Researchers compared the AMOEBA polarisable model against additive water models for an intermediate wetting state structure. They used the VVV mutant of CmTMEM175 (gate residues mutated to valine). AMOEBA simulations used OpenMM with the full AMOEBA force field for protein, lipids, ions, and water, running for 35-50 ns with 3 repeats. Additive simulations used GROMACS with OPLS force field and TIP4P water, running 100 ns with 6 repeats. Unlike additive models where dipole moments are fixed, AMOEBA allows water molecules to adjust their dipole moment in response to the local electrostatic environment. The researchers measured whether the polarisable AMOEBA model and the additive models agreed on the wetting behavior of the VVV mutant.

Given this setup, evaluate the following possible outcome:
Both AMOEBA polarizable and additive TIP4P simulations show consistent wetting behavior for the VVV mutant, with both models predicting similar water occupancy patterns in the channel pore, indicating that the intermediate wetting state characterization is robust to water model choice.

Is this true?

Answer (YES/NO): NO